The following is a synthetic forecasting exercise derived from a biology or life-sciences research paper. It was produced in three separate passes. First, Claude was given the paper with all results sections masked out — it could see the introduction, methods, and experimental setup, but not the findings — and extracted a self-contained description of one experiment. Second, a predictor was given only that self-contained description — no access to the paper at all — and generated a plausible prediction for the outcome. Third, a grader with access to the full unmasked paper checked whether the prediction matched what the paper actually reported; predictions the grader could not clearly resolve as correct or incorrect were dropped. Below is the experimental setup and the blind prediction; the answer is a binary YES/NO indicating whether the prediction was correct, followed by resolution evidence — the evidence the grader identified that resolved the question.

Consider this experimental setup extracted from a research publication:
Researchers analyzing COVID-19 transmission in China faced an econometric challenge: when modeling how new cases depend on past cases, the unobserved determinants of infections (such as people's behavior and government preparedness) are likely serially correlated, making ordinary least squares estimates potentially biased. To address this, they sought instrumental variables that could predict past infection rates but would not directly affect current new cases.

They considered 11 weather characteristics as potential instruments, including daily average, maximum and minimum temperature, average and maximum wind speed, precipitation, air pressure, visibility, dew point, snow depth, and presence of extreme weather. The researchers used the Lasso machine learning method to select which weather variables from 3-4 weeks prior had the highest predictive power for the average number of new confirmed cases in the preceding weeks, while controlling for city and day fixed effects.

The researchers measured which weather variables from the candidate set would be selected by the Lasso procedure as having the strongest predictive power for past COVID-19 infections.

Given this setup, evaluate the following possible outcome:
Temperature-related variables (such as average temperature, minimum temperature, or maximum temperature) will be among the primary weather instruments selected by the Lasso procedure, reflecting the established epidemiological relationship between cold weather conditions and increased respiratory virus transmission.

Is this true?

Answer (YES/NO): NO